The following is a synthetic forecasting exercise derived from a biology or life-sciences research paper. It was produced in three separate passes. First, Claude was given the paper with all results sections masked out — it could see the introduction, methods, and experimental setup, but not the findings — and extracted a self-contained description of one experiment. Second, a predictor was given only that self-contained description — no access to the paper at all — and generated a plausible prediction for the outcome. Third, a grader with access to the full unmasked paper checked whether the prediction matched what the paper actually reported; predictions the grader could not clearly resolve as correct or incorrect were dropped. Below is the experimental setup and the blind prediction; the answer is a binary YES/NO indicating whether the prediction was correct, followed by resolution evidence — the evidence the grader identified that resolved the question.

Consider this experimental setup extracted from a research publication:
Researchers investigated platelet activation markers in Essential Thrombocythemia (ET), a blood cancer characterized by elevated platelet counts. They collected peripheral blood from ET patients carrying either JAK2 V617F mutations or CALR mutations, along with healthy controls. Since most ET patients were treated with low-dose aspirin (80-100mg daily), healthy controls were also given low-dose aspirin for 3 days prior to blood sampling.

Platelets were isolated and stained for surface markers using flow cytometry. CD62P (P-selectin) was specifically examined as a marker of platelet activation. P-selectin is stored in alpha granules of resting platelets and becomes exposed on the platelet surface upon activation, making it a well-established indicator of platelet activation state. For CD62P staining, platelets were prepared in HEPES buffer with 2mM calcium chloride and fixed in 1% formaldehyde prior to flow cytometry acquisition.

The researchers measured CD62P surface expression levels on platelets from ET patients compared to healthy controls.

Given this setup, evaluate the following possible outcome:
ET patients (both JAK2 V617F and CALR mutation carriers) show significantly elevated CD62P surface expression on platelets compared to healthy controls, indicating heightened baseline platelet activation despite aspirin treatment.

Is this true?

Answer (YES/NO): NO